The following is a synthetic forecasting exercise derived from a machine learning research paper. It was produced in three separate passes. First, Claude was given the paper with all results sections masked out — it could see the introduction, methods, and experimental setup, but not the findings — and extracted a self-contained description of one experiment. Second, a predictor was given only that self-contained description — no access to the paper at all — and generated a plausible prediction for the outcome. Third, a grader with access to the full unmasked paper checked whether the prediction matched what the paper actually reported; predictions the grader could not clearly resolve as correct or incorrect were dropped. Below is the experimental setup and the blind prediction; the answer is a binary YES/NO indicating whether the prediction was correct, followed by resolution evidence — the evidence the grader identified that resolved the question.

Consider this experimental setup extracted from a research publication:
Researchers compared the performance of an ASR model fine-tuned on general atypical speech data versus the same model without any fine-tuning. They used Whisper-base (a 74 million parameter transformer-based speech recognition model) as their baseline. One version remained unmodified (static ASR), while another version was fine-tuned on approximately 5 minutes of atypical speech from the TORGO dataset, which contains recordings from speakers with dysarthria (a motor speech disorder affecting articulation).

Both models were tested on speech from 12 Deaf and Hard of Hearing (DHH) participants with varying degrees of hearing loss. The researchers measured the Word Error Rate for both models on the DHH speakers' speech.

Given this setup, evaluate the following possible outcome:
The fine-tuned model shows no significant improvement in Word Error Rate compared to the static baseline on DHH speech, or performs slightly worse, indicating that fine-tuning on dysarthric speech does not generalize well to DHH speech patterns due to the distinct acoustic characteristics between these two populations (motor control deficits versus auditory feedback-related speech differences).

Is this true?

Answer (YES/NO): NO